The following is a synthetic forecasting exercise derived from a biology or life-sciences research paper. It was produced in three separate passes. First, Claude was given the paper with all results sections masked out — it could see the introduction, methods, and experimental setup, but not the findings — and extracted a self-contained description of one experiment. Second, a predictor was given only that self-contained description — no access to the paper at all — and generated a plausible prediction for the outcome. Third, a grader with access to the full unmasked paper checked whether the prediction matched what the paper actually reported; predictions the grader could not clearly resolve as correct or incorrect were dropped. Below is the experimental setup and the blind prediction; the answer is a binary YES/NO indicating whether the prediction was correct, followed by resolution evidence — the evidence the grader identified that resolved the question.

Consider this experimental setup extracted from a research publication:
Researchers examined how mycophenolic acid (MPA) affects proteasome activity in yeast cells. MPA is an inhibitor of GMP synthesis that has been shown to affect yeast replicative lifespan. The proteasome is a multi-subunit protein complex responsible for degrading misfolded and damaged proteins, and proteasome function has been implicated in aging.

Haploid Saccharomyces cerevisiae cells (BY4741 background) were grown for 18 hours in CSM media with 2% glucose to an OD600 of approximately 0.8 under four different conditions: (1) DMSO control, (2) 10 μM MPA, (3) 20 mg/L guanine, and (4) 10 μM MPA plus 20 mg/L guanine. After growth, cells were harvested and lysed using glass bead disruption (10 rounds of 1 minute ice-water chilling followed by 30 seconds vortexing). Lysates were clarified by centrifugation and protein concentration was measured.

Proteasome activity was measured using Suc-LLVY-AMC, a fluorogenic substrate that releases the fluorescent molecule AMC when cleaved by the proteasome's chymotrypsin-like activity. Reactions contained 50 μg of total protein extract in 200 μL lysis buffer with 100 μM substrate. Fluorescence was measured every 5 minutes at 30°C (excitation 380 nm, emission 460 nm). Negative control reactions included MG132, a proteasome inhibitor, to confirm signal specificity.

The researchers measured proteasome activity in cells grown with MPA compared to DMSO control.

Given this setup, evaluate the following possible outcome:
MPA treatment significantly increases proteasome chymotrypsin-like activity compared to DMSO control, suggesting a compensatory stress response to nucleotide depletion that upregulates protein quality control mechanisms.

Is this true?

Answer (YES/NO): NO